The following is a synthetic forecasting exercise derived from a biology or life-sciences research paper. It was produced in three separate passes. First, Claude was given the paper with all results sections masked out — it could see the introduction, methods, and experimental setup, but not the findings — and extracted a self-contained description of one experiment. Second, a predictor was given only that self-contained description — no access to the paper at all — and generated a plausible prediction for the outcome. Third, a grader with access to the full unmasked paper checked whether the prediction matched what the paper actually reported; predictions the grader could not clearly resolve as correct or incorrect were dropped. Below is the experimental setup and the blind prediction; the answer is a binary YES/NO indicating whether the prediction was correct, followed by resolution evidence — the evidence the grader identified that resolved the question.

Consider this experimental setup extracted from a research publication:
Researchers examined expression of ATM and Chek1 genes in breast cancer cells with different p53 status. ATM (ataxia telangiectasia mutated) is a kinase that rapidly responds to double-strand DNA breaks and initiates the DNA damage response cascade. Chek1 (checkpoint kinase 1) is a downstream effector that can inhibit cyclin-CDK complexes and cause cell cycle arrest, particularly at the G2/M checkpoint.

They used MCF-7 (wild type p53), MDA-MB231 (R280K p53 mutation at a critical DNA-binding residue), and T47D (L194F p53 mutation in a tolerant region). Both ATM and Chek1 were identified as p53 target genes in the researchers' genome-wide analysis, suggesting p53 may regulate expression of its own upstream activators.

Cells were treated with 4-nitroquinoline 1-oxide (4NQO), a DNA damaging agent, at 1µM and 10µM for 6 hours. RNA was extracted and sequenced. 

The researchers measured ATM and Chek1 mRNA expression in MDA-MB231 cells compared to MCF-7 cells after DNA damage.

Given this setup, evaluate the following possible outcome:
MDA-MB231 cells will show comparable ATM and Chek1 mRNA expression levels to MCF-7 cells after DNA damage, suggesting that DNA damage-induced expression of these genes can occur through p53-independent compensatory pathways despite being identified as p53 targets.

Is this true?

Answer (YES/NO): NO